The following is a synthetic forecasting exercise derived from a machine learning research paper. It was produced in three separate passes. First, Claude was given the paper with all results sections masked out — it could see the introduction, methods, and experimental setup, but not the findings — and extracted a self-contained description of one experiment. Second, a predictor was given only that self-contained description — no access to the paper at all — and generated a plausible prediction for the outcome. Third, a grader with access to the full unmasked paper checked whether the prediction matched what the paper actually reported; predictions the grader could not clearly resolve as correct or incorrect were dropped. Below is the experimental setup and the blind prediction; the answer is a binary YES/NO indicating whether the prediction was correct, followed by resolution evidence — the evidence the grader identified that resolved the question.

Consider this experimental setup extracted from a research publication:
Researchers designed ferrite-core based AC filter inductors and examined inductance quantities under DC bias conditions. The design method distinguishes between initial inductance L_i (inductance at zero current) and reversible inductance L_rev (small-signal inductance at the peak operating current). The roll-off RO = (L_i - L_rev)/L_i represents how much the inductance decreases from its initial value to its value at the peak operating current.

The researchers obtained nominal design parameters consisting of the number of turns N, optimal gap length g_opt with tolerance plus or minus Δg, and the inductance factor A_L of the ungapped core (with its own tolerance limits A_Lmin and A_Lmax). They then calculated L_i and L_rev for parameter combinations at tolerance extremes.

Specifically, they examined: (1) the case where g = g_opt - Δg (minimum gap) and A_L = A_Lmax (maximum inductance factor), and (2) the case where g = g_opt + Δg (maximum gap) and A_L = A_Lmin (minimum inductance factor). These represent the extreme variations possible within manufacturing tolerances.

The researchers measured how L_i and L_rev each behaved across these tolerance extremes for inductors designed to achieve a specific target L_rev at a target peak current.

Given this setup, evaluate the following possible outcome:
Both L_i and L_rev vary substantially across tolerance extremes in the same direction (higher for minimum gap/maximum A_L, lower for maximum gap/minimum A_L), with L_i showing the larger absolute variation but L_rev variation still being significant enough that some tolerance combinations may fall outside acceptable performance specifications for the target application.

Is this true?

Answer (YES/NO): NO